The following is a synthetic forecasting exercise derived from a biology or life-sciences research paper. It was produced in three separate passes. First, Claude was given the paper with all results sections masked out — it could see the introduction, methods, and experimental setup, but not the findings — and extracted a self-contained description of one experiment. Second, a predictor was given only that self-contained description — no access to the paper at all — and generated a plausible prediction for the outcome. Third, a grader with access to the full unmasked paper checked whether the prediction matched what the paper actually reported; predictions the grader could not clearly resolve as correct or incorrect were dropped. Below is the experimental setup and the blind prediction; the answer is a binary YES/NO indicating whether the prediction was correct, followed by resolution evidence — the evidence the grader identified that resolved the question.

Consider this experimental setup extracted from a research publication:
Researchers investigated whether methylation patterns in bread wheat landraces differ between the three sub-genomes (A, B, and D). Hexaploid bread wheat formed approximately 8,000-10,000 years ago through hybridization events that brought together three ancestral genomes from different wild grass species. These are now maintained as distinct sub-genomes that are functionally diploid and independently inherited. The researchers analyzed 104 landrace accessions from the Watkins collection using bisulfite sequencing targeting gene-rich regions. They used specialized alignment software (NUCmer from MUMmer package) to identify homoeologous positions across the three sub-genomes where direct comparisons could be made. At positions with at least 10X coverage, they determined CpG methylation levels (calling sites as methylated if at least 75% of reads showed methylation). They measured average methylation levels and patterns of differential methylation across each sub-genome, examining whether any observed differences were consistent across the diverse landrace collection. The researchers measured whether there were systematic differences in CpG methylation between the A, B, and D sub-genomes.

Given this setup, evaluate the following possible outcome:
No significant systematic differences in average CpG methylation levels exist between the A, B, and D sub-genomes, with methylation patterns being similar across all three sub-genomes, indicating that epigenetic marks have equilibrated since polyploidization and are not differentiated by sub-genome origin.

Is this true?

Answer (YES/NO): NO